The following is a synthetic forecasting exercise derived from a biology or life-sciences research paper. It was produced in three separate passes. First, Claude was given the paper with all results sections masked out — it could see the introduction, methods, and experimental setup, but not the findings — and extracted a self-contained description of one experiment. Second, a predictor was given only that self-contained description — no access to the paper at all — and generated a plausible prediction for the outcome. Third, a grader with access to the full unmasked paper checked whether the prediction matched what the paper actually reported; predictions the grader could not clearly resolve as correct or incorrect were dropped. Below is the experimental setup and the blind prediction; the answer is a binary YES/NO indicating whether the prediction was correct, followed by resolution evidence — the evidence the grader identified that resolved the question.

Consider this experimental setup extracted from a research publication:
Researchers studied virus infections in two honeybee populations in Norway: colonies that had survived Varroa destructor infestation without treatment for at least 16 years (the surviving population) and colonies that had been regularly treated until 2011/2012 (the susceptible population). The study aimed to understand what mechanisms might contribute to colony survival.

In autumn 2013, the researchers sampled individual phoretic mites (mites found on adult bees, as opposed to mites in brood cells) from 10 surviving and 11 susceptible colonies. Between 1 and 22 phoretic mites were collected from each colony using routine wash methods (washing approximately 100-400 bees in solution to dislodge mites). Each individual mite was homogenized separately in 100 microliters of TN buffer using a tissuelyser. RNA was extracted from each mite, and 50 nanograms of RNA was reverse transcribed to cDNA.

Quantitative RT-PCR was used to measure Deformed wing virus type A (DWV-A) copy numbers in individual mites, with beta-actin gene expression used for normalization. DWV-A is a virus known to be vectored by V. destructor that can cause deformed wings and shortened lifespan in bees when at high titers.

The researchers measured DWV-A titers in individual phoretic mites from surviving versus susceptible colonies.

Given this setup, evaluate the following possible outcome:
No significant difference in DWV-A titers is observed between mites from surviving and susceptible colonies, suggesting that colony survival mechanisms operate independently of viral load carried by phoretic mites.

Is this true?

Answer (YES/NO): YES